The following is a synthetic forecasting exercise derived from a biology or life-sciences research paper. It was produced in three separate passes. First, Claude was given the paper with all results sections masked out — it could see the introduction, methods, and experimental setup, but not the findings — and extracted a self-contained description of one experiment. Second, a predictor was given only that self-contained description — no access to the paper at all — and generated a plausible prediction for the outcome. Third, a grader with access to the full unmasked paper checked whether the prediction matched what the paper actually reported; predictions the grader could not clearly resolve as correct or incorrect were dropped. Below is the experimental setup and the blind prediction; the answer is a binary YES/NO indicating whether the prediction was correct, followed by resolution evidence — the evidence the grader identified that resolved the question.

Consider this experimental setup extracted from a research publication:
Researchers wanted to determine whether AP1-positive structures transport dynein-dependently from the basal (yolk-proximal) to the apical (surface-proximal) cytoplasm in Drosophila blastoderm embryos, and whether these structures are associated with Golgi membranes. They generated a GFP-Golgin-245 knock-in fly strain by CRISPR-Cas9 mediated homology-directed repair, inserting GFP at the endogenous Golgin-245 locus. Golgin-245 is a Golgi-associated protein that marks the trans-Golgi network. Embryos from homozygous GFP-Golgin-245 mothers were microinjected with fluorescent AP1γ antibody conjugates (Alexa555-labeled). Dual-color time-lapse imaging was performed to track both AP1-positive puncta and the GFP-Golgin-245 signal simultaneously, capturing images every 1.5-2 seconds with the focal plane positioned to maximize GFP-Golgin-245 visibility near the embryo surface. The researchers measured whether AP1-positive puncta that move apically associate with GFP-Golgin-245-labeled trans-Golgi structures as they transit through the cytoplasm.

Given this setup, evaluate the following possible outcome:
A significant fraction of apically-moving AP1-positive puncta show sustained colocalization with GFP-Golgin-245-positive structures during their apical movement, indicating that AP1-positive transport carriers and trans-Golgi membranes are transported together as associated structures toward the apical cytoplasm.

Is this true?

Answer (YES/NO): NO